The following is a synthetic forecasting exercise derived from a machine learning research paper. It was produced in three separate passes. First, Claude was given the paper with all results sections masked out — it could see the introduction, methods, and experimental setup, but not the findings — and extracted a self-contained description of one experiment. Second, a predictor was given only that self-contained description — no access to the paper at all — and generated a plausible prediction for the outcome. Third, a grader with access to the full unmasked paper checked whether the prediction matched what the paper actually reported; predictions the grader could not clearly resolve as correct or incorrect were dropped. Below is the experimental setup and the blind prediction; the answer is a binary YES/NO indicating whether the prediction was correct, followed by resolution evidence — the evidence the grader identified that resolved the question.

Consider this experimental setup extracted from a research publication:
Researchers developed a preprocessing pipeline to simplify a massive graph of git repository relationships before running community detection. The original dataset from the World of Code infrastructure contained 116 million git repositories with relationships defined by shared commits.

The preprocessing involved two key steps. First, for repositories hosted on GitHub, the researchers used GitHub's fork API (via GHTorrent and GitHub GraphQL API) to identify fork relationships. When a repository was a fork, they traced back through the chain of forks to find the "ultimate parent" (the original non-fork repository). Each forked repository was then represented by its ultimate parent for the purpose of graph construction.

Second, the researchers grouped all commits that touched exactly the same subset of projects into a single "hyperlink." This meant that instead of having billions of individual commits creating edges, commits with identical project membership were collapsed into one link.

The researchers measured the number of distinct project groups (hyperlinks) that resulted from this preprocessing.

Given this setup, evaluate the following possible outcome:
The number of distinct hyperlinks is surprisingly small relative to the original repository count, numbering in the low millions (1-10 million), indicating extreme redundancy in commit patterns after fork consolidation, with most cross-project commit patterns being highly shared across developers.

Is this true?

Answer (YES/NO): NO